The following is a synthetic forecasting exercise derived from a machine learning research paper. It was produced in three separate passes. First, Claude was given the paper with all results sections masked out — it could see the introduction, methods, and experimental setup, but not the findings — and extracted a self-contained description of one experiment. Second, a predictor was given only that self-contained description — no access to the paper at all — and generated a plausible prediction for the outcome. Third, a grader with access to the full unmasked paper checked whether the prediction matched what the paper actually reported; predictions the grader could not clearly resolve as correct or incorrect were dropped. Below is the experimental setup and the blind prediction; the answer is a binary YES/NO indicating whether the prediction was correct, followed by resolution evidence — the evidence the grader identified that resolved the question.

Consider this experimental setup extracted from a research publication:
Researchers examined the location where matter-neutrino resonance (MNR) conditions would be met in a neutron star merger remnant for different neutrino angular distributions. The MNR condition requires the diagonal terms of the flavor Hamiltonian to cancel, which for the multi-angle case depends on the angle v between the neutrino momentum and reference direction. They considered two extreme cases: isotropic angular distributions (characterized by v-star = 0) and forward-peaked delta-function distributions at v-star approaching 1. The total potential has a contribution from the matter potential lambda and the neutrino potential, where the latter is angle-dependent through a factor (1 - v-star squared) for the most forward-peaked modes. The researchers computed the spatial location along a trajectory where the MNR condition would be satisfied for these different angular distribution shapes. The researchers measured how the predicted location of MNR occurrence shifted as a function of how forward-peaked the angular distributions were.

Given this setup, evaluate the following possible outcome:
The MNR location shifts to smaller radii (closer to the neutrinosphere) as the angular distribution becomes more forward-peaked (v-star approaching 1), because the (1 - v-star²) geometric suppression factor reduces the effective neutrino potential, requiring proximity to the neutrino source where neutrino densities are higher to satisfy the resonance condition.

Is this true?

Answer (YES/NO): YES